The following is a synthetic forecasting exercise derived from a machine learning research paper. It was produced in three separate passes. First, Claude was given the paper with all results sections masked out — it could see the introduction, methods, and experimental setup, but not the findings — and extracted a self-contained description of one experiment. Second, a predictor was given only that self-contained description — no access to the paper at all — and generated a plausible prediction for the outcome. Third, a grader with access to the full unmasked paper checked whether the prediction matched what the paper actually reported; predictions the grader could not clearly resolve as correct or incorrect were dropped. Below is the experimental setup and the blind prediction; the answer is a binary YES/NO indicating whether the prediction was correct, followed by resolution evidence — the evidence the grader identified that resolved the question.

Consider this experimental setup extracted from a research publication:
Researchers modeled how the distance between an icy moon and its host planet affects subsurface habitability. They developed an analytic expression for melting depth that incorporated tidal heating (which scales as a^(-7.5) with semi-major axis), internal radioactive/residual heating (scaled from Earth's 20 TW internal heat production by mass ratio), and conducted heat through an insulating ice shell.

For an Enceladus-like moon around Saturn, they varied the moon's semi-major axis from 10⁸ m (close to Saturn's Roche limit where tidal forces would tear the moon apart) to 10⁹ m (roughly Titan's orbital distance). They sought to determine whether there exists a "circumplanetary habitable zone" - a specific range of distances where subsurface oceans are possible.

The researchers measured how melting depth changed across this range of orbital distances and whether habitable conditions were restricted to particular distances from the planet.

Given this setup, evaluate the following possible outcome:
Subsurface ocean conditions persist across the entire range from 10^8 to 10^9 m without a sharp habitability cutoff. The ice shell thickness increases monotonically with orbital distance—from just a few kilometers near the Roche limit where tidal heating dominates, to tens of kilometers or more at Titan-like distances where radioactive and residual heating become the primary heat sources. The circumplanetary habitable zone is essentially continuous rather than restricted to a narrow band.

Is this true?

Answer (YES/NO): NO